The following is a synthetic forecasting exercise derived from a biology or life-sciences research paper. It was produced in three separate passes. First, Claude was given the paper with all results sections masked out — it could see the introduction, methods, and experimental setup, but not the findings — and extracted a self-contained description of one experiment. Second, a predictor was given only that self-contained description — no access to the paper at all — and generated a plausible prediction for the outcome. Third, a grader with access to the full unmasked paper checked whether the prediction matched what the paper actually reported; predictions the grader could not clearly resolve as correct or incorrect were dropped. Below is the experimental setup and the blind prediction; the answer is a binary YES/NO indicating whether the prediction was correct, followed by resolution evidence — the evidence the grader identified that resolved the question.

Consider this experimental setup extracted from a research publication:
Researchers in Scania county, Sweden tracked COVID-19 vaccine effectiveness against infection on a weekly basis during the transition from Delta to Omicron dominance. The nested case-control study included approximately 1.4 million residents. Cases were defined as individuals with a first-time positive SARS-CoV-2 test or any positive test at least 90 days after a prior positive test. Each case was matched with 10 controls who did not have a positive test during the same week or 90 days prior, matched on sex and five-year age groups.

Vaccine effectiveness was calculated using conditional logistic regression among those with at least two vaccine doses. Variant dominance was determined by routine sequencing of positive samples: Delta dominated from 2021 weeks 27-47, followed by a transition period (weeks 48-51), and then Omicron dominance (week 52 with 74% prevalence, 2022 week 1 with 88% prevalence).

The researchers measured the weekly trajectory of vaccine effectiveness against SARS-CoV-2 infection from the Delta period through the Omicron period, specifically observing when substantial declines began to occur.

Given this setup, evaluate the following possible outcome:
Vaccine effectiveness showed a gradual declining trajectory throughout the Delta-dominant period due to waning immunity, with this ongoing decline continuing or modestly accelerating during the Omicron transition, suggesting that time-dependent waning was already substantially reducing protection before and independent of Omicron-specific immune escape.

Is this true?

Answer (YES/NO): NO